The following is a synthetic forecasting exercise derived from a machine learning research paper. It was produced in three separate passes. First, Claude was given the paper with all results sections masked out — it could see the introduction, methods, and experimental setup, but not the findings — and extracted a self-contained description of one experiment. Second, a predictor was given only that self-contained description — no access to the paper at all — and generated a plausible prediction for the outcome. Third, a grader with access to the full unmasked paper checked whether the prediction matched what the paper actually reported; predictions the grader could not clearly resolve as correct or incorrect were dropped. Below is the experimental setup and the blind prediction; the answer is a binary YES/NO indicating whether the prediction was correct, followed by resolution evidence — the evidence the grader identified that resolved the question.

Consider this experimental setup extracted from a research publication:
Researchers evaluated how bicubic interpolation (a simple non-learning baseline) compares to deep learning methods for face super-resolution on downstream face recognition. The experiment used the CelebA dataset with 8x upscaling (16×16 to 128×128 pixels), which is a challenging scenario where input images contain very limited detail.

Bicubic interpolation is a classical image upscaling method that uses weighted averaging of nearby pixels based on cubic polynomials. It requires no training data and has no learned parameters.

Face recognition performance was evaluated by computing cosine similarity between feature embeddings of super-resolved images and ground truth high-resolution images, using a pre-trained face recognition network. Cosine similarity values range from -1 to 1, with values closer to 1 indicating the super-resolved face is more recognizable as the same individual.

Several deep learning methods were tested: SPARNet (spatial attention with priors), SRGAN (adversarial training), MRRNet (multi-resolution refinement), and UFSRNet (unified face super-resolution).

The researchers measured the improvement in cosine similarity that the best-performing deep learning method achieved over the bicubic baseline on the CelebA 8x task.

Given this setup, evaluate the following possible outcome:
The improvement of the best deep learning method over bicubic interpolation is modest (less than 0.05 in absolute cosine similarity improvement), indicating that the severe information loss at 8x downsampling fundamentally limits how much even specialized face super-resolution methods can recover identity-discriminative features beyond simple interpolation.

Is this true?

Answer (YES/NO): NO